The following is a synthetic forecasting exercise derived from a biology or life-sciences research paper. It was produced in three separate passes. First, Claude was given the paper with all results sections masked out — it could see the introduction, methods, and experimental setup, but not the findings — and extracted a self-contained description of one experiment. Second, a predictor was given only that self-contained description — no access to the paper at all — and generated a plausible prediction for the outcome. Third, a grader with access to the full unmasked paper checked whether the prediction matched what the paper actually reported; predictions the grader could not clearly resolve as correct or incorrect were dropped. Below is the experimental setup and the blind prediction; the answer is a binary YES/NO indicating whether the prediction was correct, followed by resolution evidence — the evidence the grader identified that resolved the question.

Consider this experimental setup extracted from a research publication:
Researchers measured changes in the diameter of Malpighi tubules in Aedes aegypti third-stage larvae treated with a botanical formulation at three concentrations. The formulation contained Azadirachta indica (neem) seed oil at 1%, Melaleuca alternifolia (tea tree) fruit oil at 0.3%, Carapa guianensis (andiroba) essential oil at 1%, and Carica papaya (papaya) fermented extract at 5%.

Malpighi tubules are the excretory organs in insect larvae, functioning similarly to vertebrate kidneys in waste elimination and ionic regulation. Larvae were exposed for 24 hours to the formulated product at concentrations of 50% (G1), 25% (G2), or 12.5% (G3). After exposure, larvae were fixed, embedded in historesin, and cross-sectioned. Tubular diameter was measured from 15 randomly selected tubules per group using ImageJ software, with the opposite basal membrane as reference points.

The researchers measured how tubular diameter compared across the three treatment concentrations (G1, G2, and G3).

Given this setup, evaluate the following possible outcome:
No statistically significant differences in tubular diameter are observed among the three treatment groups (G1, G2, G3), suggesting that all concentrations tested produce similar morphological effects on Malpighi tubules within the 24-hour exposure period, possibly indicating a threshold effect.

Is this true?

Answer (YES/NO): NO